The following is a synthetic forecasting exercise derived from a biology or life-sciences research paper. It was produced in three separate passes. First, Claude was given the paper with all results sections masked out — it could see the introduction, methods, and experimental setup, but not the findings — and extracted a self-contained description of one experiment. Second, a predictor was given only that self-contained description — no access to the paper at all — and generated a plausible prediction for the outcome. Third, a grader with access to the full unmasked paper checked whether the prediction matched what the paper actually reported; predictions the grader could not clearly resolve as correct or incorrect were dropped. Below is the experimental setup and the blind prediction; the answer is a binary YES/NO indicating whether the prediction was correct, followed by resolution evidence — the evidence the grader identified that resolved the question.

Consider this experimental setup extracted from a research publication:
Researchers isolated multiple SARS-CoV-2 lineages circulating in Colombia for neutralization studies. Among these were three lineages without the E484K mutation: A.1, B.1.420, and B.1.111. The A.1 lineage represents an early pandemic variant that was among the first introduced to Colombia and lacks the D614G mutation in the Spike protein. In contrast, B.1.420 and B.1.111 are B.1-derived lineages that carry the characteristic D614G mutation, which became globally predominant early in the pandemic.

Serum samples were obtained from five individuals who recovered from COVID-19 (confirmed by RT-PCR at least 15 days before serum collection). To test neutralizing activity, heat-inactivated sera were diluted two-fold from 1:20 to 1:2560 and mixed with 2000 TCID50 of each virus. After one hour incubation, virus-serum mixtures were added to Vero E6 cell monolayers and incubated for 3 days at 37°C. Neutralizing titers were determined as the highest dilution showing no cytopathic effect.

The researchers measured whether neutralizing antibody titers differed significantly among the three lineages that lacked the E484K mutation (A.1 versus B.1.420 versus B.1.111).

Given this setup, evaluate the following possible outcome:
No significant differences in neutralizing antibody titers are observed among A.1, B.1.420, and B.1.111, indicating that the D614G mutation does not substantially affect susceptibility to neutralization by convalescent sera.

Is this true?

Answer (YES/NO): YES